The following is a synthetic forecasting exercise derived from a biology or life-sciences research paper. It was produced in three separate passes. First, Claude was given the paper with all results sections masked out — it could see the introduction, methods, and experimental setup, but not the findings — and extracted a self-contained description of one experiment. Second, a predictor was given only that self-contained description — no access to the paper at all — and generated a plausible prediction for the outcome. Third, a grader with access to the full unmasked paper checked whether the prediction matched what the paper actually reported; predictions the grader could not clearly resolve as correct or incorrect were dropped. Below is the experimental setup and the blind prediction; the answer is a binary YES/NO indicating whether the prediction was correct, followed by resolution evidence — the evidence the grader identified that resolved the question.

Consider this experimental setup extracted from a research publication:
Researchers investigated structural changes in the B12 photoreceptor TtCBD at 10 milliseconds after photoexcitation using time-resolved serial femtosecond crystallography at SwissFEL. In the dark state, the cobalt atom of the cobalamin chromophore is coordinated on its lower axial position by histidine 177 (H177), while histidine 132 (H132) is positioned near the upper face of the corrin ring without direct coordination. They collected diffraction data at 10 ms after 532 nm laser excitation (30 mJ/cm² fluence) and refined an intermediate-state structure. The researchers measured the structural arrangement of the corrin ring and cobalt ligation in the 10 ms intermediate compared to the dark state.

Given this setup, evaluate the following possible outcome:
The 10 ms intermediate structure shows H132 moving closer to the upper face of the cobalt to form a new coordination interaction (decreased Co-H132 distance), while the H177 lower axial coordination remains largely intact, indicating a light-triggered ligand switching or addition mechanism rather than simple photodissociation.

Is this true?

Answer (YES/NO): NO